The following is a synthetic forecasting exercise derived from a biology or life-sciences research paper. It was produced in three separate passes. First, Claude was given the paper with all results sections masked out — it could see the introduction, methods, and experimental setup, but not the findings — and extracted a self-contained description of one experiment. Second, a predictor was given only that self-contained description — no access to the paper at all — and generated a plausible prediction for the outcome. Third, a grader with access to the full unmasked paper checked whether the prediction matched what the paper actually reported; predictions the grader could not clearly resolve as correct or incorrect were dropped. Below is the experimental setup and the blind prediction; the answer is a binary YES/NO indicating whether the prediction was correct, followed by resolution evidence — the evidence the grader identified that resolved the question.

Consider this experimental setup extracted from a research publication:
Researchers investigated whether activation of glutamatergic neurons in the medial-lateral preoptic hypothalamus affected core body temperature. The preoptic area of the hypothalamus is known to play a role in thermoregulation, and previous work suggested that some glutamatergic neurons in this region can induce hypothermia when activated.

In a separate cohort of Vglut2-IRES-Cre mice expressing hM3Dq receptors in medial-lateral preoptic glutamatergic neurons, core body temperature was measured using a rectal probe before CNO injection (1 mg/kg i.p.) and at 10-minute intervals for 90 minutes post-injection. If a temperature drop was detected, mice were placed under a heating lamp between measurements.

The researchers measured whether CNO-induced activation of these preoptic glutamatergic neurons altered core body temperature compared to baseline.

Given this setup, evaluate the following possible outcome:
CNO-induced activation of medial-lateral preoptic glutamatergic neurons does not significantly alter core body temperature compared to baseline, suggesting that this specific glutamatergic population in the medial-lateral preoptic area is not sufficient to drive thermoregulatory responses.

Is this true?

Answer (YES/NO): YES